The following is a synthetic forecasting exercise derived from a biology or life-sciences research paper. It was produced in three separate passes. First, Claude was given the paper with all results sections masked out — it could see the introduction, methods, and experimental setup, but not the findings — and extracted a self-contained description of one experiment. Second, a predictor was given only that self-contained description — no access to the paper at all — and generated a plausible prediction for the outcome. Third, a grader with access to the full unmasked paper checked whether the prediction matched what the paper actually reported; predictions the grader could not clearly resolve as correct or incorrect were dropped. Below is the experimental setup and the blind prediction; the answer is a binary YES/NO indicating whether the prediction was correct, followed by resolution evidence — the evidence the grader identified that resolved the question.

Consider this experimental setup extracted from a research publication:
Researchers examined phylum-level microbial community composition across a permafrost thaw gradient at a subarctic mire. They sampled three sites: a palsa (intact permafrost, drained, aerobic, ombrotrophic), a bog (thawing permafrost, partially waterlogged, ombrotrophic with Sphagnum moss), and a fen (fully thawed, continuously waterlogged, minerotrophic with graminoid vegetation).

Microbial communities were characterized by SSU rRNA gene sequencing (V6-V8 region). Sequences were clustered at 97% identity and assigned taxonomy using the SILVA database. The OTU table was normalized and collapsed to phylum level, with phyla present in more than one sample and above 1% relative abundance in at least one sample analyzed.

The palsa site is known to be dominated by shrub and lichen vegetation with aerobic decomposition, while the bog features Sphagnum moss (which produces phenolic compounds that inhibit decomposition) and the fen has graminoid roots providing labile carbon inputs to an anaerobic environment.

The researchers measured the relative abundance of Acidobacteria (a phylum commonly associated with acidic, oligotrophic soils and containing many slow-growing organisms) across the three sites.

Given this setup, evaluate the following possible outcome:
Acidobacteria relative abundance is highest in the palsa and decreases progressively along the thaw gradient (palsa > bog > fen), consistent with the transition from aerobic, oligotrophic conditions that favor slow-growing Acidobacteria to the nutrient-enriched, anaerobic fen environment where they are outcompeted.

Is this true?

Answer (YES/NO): NO